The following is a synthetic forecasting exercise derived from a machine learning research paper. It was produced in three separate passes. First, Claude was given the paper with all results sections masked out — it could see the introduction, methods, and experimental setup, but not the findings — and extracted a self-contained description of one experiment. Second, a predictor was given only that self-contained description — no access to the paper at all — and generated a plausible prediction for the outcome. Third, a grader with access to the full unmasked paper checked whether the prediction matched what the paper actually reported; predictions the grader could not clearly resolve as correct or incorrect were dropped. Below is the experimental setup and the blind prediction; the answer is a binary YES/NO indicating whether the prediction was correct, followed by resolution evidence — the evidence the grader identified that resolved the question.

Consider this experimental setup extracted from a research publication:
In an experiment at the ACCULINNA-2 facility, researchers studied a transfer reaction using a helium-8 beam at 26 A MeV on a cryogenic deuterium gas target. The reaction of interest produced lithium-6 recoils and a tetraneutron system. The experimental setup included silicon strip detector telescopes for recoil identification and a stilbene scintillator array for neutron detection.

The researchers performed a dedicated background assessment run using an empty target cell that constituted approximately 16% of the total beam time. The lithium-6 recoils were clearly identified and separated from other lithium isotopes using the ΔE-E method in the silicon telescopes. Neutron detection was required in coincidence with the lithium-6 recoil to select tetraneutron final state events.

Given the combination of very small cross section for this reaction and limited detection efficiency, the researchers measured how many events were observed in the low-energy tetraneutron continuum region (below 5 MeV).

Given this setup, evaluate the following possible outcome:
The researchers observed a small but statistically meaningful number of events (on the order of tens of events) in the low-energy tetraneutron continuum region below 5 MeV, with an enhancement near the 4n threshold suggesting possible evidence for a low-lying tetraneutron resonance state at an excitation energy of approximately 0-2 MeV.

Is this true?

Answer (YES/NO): NO